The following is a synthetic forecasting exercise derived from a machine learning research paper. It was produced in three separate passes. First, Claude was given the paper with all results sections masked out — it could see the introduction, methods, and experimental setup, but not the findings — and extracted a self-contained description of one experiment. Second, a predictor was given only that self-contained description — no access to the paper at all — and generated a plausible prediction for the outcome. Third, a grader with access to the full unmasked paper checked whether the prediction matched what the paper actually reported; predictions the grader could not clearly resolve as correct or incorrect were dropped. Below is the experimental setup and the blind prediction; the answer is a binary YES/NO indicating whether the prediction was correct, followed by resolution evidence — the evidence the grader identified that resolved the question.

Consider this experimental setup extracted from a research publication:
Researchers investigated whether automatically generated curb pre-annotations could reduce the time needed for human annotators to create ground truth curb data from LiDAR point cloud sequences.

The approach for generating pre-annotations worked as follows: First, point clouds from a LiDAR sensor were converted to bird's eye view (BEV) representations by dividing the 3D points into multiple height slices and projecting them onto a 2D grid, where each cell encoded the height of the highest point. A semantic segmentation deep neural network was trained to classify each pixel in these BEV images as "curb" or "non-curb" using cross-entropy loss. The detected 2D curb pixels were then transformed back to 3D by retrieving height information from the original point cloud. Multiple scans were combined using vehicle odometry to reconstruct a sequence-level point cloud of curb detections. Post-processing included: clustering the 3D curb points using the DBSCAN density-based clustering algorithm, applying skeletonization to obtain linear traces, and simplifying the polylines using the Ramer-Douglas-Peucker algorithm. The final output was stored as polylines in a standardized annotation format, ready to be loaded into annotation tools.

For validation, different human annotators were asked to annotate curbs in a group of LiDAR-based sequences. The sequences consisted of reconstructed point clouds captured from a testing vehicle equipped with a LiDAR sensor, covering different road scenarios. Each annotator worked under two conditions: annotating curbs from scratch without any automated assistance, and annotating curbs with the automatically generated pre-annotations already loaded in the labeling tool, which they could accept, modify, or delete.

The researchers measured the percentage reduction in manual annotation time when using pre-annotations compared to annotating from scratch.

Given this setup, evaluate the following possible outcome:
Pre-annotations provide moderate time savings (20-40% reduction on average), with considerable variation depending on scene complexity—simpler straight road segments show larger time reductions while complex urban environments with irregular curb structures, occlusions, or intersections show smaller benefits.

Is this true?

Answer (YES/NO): NO